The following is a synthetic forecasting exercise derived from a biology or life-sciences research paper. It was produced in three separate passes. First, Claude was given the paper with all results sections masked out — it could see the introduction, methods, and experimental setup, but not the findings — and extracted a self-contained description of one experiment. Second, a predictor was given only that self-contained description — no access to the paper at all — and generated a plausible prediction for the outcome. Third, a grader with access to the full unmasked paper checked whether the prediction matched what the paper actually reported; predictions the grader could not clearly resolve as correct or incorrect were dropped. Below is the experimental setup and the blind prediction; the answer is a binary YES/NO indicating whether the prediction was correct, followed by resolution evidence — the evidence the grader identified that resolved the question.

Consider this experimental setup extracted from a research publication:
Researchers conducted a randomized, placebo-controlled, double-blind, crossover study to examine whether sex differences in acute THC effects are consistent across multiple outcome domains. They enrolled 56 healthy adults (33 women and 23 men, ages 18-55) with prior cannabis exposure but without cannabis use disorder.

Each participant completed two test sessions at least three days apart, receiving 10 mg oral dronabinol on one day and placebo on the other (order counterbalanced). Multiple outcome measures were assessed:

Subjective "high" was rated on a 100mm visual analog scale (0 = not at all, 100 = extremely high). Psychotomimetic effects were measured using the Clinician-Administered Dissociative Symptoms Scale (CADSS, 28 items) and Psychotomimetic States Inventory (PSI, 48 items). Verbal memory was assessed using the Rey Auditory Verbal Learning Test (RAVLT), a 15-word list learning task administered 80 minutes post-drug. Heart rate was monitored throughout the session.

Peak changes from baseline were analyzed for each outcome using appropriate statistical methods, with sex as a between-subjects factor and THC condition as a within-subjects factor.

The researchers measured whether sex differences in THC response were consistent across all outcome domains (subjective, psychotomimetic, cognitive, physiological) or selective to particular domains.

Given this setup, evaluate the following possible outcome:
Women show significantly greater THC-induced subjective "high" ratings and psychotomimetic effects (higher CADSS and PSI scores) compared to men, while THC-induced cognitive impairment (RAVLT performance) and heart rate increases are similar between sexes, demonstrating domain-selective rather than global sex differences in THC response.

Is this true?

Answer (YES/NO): NO